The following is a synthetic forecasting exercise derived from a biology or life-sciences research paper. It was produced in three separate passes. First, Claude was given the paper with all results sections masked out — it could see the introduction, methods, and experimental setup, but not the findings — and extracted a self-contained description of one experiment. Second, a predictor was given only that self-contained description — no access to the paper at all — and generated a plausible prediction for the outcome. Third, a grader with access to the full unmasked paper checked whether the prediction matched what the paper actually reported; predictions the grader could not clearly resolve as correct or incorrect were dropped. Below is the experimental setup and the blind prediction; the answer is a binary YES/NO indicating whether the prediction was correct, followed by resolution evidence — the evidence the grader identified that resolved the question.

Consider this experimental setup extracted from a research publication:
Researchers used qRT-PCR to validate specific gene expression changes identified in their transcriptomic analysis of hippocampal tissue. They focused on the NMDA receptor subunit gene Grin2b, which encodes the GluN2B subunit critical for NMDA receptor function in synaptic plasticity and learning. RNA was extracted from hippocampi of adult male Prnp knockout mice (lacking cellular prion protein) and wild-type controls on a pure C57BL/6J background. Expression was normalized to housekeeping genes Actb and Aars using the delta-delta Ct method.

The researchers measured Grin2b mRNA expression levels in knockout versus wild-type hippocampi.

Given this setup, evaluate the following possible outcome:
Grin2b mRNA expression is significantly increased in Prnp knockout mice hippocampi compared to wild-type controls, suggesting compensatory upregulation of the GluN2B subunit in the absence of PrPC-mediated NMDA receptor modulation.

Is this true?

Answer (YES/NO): NO